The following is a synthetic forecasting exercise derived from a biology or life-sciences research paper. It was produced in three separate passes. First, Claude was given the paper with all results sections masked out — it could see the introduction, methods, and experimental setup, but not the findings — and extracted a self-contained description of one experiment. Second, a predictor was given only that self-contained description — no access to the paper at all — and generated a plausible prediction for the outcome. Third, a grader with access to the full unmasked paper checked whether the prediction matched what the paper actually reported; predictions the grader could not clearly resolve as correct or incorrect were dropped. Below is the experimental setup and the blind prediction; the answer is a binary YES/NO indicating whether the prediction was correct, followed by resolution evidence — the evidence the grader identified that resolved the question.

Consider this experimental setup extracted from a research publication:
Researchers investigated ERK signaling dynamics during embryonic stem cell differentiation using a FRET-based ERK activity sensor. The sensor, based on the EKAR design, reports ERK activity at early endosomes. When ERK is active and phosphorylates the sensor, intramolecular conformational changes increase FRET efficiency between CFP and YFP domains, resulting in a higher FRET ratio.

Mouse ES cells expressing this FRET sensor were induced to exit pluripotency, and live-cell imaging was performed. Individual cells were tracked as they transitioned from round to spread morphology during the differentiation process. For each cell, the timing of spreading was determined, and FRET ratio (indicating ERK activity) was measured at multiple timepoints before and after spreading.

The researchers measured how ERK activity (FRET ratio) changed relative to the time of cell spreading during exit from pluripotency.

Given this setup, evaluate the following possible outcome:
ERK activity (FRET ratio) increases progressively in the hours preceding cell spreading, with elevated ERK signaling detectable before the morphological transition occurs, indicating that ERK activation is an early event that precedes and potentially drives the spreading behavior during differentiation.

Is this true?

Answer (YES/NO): NO